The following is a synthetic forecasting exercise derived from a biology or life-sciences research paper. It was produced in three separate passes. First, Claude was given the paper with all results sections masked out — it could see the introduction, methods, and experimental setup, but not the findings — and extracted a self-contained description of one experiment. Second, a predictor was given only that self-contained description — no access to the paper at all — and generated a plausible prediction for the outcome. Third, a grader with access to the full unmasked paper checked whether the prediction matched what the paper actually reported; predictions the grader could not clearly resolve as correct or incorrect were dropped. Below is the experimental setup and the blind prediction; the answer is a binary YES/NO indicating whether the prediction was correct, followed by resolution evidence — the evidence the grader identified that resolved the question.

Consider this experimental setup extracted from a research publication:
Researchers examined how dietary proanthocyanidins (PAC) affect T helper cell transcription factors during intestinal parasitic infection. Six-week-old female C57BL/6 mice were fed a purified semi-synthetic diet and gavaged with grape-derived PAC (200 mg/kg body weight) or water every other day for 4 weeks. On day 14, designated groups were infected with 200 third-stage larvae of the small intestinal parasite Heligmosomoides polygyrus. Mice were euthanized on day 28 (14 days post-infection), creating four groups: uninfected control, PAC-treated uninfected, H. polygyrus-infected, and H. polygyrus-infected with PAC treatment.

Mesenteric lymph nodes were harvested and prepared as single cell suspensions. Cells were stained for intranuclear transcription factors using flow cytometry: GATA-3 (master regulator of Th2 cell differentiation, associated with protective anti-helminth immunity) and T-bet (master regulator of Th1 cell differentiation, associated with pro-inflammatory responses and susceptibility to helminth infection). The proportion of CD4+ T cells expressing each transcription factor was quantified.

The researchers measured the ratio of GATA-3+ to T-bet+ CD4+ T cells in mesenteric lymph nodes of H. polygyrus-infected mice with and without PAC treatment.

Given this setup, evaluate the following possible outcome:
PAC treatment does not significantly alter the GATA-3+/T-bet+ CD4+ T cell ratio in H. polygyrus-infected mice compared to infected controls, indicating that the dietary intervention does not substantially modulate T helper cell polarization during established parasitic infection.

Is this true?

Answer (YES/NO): NO